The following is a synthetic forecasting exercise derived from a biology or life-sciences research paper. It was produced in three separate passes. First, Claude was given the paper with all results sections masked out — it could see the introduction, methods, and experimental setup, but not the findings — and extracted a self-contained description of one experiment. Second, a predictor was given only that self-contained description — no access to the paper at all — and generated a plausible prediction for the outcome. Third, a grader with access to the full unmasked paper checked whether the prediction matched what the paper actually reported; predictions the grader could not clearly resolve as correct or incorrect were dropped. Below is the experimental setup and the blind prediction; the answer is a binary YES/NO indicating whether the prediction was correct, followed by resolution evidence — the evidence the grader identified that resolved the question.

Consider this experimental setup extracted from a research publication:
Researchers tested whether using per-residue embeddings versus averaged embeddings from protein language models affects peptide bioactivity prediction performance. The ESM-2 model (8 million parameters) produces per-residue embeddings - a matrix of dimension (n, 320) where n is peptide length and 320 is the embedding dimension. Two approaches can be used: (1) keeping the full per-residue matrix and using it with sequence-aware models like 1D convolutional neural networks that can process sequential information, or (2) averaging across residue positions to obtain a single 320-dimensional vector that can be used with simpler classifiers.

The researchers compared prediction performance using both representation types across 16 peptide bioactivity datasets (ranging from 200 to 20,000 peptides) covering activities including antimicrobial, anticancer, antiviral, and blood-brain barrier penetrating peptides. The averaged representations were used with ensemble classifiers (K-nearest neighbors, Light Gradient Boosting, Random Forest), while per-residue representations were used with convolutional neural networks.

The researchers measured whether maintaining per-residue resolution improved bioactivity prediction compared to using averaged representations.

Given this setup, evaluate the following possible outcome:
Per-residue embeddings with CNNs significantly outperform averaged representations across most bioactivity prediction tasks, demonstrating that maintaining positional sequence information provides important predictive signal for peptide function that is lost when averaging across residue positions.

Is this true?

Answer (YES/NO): NO